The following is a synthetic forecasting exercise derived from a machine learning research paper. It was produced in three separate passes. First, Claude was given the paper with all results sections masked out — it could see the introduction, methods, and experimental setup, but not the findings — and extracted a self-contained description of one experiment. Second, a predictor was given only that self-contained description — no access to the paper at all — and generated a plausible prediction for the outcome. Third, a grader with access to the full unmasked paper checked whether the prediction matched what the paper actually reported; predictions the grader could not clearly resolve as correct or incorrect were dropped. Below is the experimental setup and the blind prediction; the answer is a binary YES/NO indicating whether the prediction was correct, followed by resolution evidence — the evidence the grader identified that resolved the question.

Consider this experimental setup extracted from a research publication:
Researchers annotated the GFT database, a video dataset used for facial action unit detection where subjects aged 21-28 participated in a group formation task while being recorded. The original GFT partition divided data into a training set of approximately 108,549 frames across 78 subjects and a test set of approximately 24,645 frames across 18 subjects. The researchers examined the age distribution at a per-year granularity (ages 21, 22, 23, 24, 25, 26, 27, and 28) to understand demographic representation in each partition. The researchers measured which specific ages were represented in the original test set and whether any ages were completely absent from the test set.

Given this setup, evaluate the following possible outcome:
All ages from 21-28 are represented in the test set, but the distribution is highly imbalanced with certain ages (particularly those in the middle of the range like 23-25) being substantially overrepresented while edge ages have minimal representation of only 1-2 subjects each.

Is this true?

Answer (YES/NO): NO